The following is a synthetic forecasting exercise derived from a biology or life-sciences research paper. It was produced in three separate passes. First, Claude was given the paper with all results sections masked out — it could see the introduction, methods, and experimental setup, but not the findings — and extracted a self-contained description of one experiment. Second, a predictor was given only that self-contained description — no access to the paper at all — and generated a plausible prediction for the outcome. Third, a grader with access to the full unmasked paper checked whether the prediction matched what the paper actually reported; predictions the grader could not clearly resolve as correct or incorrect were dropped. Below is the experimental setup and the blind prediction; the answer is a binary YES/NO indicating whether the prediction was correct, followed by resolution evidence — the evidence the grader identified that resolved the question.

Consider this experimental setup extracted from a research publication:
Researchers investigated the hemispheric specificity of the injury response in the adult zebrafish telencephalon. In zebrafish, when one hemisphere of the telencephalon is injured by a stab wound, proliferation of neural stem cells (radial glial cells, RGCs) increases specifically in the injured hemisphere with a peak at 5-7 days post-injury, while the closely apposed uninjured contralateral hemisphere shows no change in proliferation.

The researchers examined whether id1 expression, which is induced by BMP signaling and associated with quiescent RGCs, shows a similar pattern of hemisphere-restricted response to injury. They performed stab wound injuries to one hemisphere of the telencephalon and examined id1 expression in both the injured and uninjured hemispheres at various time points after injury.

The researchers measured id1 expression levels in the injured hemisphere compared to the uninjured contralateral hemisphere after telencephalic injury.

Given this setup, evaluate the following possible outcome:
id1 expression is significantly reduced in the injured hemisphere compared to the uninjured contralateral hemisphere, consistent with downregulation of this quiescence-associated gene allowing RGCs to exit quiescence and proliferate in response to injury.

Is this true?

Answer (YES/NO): NO